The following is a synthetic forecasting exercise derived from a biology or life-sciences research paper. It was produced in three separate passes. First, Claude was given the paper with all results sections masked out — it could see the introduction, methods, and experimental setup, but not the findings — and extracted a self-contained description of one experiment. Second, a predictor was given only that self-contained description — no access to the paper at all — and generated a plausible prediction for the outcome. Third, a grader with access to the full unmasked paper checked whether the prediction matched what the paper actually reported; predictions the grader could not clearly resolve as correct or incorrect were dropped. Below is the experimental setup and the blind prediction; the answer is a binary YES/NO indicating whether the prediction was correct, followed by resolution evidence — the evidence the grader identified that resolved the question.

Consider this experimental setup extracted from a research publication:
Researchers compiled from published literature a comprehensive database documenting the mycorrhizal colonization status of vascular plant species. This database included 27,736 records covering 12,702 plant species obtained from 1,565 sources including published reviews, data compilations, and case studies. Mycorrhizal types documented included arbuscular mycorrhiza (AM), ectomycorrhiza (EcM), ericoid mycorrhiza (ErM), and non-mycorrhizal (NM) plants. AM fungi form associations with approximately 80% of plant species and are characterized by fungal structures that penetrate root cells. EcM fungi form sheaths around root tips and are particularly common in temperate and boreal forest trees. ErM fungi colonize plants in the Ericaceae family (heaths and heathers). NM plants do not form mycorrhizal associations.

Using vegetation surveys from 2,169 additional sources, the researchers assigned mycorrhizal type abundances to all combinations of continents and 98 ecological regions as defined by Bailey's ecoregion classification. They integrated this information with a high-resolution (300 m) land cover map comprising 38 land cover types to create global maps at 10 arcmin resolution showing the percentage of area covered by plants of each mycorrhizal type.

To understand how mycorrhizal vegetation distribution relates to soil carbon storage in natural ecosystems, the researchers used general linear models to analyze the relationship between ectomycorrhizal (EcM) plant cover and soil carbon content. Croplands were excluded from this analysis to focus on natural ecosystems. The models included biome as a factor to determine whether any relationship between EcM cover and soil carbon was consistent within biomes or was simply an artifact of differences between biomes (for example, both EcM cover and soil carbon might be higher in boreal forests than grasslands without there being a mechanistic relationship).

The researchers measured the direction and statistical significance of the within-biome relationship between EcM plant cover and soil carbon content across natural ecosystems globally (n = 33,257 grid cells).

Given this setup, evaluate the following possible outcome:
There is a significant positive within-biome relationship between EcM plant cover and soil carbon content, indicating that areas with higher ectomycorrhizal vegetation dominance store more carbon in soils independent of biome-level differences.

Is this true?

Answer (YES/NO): YES